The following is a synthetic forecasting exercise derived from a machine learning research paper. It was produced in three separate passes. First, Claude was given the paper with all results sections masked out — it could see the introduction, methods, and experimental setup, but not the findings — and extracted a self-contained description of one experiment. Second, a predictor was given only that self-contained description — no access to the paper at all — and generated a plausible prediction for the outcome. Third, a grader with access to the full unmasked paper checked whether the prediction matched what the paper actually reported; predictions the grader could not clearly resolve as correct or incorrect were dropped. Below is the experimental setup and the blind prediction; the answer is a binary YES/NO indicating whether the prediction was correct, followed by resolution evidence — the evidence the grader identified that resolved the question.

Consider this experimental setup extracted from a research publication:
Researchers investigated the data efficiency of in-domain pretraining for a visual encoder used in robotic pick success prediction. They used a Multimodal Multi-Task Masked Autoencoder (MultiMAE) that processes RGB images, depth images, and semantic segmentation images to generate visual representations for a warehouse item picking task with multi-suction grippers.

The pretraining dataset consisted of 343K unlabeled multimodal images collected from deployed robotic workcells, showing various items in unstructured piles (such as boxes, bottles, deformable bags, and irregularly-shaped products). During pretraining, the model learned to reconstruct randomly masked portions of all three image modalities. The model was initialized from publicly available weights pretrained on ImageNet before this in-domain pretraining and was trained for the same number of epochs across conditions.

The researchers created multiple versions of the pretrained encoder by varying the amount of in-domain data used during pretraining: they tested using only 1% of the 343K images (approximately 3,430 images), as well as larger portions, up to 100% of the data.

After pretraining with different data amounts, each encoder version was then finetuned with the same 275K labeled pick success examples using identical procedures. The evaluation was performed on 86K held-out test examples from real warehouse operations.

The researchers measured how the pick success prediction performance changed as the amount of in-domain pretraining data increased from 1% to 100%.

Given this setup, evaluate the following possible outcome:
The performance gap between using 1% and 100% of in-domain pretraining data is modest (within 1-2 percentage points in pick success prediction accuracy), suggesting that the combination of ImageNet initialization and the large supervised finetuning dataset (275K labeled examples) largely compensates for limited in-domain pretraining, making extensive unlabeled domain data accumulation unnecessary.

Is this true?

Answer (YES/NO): NO